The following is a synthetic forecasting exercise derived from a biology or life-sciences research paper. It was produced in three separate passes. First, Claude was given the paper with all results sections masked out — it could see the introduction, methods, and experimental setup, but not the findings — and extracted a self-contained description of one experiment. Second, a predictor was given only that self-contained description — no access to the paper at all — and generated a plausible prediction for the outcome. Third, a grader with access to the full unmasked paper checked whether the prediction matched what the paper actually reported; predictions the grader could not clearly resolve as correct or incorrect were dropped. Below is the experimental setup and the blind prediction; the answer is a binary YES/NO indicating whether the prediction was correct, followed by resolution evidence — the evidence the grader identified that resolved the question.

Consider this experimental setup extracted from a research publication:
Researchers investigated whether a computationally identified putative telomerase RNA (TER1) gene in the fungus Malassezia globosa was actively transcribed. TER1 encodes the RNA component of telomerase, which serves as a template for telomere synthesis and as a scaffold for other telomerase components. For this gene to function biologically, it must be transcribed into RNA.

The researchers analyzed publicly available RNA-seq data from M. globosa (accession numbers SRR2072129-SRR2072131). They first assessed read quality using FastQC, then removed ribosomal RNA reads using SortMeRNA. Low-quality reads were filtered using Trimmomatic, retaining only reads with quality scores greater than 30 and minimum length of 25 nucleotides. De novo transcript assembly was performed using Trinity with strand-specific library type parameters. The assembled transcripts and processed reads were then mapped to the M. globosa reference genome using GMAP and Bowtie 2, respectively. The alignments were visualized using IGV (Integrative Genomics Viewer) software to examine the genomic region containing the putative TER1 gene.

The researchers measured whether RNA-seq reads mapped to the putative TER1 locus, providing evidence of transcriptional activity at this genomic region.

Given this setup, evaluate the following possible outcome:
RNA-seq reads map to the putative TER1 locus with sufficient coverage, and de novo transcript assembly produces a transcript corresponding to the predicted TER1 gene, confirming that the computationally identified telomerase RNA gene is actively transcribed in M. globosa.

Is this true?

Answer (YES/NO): YES